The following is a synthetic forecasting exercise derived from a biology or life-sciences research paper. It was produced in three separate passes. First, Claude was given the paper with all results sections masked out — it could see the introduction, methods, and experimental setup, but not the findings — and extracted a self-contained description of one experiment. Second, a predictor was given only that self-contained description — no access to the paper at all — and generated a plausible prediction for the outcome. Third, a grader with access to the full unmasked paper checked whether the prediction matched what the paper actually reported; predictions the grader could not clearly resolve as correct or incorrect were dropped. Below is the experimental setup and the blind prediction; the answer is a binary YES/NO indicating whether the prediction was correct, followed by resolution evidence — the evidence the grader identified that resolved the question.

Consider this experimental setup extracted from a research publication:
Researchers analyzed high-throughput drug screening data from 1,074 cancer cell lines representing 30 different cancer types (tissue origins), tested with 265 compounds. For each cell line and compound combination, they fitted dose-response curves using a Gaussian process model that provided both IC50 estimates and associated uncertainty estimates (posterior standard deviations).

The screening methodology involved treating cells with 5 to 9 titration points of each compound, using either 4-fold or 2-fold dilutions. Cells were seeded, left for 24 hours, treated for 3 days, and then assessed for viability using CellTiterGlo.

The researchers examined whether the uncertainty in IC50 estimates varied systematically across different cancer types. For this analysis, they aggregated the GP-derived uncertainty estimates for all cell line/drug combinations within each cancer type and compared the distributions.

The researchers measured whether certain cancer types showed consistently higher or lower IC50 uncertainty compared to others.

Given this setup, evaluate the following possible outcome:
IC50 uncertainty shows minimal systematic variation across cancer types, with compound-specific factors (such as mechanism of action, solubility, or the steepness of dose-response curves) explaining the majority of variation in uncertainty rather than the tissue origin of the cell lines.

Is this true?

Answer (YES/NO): YES